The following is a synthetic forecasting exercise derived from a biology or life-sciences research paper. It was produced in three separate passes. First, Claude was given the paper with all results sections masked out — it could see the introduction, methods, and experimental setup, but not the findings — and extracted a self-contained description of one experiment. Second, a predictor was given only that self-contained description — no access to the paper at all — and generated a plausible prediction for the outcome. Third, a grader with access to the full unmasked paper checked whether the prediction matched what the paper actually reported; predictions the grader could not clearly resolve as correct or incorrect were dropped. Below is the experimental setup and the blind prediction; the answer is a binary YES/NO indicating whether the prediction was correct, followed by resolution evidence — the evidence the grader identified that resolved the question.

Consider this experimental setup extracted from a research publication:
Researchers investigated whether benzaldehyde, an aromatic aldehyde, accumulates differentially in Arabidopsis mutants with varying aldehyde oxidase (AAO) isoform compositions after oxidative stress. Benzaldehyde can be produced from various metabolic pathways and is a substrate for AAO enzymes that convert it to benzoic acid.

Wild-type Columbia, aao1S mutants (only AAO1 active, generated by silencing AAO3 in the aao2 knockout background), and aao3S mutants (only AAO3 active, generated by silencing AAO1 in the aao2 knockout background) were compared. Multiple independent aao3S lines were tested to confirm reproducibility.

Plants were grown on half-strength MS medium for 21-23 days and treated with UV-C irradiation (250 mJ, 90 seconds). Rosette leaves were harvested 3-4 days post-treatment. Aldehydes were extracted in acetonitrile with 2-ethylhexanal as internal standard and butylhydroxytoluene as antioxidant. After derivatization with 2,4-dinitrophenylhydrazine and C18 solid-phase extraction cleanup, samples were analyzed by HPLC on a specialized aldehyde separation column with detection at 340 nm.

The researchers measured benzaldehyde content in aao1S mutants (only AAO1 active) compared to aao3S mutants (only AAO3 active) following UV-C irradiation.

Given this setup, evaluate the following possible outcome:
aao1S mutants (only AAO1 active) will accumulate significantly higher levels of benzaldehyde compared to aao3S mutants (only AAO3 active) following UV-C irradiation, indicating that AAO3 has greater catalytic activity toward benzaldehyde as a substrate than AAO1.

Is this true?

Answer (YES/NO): YES